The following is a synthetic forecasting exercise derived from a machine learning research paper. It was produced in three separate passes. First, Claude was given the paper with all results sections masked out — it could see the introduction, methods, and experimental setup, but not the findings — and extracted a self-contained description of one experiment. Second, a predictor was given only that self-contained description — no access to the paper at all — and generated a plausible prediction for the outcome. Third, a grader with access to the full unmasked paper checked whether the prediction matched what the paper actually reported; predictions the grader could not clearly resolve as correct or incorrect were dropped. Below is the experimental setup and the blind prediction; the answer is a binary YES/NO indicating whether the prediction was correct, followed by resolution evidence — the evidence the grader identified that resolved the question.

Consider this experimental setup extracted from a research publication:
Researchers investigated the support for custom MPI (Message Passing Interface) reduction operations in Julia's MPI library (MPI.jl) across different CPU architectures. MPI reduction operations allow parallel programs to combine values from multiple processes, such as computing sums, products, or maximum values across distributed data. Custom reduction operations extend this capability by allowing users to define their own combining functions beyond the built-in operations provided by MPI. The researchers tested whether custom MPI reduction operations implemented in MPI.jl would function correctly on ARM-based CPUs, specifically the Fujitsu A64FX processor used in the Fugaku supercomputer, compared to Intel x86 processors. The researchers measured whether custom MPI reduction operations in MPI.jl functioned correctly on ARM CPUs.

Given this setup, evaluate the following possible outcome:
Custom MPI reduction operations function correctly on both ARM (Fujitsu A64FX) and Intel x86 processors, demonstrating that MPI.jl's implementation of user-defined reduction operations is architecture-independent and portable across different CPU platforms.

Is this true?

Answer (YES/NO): NO